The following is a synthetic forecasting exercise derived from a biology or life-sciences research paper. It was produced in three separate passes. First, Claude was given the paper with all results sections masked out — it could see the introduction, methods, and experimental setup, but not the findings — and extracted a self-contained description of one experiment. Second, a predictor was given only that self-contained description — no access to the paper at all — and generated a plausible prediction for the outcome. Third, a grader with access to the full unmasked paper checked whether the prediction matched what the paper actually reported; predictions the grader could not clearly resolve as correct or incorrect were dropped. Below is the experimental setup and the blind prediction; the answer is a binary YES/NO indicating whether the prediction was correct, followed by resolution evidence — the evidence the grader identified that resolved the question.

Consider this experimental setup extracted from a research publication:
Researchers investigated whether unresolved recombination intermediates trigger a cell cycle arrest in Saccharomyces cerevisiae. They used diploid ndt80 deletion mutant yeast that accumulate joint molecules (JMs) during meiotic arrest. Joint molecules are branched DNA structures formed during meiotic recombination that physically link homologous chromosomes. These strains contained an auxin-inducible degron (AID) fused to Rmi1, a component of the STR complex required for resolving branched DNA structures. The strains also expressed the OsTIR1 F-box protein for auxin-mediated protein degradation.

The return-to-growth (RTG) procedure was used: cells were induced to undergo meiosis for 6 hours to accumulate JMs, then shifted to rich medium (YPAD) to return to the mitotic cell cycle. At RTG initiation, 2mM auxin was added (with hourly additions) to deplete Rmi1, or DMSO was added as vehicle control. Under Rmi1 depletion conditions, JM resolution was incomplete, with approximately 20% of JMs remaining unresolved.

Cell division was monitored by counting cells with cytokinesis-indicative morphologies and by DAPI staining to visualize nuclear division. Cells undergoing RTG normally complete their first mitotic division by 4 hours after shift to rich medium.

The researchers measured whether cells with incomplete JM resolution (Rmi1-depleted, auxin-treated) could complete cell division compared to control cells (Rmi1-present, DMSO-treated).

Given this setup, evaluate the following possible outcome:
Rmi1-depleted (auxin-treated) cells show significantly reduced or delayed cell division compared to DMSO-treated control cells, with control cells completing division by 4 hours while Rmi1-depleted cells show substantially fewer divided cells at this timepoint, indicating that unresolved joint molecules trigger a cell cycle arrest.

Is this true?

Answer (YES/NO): YES